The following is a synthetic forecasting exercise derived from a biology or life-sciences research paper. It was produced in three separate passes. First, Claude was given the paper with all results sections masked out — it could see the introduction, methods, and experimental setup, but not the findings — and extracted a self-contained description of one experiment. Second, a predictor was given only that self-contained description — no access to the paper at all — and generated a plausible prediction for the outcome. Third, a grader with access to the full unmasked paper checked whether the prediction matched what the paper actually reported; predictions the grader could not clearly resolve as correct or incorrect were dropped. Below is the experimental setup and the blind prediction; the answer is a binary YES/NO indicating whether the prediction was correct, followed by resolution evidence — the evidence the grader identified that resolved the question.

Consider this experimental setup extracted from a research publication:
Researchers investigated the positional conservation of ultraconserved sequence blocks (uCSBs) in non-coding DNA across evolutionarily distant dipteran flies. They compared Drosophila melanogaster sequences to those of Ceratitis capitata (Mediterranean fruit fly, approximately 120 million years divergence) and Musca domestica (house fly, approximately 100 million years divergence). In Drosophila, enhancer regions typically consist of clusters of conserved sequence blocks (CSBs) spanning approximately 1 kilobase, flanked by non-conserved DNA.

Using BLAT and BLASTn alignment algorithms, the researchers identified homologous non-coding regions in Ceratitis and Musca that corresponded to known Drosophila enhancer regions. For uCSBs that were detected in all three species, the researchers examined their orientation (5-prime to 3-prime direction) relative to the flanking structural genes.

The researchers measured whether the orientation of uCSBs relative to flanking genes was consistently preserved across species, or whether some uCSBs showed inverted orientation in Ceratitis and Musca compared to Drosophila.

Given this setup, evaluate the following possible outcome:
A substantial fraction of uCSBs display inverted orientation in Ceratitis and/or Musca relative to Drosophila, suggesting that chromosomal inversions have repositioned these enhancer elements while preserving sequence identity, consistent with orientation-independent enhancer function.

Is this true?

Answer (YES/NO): YES